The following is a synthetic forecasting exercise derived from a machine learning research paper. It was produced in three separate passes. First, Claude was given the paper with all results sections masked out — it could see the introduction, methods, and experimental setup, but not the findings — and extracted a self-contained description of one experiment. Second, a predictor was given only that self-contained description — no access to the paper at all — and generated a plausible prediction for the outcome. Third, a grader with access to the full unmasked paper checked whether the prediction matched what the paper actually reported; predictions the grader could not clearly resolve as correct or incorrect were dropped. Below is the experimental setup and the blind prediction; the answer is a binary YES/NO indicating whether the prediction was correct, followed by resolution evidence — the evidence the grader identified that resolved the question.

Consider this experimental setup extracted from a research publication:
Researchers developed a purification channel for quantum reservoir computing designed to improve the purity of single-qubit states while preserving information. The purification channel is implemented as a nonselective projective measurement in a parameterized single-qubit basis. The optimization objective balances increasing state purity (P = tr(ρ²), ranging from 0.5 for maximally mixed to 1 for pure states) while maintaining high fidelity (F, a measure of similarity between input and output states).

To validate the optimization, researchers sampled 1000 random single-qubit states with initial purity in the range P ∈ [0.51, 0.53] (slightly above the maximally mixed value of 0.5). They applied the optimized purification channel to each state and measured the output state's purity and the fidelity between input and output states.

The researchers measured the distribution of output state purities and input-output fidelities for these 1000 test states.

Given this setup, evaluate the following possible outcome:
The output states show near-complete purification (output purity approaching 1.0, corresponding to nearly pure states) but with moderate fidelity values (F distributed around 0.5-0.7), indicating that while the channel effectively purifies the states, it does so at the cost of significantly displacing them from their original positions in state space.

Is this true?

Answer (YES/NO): NO